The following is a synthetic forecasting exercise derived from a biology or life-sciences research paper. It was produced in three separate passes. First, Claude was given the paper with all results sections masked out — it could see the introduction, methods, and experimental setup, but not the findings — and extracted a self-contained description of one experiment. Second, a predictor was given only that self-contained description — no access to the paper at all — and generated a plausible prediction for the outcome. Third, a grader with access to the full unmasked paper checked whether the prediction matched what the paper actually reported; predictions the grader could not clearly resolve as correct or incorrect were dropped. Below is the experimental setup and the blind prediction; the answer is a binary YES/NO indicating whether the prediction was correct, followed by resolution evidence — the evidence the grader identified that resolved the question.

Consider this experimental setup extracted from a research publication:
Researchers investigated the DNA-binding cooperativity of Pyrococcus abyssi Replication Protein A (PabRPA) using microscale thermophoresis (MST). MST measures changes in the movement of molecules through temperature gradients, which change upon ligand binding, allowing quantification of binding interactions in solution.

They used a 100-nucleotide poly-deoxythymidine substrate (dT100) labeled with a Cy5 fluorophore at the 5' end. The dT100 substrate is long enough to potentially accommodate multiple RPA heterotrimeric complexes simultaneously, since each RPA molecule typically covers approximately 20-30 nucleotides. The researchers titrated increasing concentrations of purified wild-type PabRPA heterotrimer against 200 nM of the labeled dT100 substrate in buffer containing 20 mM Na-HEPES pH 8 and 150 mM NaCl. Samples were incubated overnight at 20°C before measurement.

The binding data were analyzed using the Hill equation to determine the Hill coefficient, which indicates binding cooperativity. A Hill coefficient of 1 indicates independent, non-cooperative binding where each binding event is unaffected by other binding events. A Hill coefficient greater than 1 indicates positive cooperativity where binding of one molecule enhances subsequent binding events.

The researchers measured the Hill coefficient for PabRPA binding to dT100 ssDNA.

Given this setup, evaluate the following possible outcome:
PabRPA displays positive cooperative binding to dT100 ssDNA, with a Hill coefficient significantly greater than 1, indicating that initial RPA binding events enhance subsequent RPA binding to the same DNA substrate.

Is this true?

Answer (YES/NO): YES